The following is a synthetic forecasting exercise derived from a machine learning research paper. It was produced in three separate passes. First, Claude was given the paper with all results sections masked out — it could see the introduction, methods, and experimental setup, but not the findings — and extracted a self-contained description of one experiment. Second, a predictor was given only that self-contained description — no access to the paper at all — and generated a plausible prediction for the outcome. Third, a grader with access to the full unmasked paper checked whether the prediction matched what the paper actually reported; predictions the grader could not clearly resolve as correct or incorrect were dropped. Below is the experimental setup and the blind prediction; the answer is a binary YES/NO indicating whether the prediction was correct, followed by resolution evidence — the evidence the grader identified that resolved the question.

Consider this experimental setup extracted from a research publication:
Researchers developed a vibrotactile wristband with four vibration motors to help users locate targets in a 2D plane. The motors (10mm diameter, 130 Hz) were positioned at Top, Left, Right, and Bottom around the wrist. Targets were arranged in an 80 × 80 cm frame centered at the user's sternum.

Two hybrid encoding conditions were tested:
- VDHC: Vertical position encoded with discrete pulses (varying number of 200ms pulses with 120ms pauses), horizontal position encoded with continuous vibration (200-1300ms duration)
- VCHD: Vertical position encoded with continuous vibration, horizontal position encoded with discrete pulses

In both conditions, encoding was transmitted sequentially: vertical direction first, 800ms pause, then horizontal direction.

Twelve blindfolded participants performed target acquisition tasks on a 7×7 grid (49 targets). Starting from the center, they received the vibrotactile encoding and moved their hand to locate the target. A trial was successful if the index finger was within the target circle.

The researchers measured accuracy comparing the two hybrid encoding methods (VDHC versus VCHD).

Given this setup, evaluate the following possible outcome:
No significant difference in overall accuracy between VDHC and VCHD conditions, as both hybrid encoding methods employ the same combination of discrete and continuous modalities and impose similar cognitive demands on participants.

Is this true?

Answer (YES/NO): NO